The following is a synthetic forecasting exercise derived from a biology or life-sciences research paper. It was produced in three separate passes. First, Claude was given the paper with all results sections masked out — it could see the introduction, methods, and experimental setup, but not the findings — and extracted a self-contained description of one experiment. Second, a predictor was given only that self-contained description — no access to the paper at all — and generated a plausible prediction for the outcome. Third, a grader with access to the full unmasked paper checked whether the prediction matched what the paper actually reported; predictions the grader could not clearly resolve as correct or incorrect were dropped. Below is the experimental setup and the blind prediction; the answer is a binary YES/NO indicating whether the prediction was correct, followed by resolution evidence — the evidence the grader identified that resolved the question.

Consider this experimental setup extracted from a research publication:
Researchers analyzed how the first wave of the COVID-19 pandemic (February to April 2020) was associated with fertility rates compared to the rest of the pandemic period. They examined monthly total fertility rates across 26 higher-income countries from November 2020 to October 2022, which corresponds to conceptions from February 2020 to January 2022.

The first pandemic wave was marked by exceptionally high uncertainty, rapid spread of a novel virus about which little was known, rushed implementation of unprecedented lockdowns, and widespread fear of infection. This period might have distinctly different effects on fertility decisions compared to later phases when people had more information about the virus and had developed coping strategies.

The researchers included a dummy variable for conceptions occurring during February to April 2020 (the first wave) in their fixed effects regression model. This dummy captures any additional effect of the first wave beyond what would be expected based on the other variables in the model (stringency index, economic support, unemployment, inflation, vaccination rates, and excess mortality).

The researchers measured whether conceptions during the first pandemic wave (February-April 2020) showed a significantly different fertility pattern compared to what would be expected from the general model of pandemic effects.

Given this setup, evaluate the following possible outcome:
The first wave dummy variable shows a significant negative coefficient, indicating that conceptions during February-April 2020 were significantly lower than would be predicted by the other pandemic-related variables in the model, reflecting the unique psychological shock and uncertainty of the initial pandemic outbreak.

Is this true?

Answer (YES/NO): YES